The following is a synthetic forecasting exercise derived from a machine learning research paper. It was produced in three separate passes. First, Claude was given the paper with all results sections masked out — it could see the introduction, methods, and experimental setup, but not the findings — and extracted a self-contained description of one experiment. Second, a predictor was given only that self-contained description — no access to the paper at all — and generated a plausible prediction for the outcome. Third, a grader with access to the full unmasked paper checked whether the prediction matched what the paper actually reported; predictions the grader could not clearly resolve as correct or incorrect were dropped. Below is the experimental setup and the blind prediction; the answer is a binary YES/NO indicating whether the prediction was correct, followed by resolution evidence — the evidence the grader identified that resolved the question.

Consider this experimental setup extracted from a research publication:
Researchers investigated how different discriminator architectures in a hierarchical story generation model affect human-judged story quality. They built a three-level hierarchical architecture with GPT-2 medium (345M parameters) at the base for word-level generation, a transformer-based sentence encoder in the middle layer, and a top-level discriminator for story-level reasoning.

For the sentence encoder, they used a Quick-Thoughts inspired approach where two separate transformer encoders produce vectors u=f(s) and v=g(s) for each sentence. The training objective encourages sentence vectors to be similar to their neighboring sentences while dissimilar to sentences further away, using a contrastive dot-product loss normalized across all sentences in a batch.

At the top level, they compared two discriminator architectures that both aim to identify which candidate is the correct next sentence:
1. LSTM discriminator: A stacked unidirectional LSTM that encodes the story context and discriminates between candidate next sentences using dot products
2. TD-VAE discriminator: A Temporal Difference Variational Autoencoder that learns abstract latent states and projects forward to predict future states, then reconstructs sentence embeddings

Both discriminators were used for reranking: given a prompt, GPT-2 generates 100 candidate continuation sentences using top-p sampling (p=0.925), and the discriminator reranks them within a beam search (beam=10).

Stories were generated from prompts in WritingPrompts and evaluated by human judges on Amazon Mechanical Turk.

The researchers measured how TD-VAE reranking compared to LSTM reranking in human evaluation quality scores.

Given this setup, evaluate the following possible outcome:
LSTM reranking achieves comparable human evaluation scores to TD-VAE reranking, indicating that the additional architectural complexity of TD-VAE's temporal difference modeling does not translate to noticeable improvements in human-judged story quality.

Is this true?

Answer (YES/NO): YES